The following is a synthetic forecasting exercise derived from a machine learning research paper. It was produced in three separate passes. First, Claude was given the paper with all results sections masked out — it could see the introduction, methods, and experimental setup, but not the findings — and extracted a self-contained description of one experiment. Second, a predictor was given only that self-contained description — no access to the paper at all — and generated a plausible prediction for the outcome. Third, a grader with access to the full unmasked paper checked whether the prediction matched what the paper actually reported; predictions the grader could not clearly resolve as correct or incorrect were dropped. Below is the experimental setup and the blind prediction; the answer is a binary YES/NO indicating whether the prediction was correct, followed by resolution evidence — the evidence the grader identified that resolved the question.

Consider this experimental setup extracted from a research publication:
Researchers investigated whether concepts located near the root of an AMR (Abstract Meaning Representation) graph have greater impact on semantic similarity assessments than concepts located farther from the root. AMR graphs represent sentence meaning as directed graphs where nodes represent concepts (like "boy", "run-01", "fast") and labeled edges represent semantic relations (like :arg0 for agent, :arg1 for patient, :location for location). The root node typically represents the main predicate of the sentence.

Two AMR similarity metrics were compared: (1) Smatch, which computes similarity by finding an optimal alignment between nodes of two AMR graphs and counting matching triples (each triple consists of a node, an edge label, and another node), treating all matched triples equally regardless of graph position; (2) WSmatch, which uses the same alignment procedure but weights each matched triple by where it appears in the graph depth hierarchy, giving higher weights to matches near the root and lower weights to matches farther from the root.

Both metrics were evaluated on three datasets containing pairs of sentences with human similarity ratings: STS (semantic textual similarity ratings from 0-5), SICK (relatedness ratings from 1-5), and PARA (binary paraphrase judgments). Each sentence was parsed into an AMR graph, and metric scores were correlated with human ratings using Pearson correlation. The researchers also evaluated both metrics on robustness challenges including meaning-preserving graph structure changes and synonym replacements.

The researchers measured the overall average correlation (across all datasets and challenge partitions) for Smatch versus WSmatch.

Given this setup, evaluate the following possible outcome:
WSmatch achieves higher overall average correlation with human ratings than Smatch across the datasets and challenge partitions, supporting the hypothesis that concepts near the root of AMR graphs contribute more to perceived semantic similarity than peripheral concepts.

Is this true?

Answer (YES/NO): NO